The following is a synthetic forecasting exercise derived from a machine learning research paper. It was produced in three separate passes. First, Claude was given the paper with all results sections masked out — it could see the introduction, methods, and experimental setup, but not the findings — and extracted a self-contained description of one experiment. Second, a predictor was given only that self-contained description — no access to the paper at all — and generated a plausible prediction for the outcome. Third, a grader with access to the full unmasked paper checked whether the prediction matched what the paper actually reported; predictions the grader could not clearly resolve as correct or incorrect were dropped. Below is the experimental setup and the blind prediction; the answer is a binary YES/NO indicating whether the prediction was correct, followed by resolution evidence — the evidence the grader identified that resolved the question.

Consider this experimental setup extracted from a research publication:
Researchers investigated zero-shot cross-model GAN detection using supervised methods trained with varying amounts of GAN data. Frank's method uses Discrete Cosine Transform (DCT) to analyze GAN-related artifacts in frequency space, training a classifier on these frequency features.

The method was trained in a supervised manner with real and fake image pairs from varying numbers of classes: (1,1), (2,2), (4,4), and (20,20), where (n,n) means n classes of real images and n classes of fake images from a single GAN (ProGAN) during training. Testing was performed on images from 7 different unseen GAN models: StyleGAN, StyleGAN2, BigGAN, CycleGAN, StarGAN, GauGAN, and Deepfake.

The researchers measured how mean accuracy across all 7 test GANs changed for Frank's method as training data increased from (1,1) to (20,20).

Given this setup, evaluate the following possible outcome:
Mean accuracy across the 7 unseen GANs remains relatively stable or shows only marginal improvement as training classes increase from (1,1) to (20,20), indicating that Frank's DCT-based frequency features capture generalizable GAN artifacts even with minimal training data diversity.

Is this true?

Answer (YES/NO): YES